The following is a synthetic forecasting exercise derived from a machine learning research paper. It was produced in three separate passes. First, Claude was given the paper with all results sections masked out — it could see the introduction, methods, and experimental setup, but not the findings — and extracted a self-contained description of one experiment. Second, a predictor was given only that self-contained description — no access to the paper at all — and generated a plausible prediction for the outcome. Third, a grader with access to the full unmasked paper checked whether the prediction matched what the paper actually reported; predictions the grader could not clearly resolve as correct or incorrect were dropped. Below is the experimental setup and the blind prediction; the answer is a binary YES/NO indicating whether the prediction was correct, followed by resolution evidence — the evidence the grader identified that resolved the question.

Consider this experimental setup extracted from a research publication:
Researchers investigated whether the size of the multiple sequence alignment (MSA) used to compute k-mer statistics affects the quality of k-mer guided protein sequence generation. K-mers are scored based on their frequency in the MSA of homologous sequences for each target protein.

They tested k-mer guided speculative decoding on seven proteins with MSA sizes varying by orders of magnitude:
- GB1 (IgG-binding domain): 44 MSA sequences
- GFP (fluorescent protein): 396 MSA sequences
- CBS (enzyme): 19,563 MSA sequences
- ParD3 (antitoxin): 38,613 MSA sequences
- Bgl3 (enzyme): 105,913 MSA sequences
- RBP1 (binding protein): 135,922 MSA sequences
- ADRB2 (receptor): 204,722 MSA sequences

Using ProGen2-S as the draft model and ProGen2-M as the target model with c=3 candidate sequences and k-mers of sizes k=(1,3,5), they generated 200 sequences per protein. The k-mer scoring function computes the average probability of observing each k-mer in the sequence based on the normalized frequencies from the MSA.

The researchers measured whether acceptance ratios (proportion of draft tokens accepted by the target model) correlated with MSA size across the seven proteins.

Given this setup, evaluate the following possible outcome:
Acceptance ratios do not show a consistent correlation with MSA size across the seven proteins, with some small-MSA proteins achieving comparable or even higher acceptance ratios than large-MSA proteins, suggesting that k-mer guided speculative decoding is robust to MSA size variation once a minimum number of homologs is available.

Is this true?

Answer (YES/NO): YES